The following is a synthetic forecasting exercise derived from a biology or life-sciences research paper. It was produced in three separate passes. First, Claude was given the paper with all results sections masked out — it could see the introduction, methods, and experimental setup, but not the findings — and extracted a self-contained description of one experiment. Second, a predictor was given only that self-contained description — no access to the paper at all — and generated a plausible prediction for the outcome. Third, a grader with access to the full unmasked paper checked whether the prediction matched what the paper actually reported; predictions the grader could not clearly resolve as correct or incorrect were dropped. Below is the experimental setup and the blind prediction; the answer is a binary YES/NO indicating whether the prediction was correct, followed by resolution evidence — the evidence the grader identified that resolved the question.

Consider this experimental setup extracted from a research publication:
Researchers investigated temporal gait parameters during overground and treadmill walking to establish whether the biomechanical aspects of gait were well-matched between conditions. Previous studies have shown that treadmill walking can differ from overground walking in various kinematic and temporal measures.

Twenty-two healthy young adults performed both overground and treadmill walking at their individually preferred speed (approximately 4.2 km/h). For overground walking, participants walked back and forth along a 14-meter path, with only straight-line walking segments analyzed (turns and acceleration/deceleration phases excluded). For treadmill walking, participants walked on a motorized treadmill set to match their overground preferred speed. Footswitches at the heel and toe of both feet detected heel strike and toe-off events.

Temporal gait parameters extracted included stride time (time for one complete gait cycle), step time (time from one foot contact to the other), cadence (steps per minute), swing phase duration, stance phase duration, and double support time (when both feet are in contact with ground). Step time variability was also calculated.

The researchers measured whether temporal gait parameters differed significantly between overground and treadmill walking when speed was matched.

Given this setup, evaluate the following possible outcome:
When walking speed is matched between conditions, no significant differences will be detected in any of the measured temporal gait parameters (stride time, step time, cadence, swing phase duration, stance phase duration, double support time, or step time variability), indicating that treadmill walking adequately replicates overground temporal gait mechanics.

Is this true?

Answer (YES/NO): NO